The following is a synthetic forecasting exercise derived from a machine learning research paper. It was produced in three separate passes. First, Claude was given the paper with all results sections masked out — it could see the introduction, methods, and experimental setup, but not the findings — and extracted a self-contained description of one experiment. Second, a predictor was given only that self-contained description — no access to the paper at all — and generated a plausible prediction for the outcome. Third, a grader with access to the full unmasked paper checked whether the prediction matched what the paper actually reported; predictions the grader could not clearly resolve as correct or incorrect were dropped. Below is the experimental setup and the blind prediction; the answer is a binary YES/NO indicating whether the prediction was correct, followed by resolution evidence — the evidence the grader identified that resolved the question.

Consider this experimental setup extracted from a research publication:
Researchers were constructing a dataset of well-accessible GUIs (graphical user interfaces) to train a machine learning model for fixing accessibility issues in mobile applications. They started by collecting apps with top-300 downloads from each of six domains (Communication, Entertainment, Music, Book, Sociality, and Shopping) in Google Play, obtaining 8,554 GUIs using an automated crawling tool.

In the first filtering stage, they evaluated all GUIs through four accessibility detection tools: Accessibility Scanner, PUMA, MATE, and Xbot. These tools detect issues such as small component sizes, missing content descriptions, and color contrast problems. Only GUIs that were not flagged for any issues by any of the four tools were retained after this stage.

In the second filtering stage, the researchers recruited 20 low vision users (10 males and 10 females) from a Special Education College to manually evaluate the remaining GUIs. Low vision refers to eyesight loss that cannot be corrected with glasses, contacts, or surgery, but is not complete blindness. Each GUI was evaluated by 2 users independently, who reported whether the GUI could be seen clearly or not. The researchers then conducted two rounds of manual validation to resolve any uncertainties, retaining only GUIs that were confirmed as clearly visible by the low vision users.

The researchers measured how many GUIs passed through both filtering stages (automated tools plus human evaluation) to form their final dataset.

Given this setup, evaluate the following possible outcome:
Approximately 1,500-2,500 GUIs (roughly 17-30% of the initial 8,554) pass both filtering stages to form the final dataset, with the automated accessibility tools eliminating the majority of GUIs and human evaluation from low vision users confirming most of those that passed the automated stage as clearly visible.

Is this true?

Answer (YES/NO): YES